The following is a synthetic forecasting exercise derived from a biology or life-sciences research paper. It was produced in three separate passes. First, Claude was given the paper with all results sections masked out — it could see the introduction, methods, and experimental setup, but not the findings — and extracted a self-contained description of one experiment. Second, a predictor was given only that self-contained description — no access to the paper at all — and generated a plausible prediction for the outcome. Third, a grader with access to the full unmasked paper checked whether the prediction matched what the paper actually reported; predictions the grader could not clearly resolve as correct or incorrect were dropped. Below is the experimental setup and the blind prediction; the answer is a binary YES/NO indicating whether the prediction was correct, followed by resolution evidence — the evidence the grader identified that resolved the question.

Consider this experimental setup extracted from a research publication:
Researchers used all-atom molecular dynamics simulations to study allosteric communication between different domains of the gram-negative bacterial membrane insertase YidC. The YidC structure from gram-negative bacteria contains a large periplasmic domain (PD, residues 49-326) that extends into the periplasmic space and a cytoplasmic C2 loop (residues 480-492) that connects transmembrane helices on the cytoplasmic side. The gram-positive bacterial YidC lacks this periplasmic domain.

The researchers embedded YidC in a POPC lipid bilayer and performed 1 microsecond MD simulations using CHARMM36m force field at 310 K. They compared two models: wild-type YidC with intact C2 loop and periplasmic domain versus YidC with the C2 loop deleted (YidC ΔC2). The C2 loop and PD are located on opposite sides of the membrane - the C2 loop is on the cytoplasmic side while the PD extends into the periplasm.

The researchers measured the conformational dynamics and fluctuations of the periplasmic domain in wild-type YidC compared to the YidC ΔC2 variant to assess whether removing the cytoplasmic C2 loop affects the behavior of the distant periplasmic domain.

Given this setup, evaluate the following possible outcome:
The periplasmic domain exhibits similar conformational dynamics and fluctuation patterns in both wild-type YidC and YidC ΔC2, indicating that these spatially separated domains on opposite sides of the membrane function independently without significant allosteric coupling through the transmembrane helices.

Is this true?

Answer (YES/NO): NO